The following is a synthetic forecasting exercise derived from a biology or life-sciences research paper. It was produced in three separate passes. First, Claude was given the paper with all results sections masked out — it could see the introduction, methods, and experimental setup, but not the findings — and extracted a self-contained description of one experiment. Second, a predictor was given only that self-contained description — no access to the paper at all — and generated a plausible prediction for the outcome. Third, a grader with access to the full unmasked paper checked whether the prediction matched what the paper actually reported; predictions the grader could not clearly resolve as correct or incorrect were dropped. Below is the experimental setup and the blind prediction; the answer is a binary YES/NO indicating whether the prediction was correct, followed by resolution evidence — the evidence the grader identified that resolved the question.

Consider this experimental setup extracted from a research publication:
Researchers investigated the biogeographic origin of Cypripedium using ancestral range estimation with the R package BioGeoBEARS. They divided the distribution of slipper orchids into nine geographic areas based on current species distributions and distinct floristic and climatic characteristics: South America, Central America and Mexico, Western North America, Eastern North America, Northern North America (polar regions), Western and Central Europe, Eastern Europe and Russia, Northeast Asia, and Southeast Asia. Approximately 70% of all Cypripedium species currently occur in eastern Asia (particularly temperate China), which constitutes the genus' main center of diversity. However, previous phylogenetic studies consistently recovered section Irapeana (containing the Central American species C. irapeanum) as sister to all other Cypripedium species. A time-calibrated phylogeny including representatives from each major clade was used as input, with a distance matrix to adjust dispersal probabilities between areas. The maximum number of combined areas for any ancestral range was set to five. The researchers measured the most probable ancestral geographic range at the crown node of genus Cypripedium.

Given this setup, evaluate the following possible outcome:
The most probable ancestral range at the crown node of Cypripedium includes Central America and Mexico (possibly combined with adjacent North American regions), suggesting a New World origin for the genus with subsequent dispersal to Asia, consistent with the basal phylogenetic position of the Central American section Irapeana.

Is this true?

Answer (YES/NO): NO